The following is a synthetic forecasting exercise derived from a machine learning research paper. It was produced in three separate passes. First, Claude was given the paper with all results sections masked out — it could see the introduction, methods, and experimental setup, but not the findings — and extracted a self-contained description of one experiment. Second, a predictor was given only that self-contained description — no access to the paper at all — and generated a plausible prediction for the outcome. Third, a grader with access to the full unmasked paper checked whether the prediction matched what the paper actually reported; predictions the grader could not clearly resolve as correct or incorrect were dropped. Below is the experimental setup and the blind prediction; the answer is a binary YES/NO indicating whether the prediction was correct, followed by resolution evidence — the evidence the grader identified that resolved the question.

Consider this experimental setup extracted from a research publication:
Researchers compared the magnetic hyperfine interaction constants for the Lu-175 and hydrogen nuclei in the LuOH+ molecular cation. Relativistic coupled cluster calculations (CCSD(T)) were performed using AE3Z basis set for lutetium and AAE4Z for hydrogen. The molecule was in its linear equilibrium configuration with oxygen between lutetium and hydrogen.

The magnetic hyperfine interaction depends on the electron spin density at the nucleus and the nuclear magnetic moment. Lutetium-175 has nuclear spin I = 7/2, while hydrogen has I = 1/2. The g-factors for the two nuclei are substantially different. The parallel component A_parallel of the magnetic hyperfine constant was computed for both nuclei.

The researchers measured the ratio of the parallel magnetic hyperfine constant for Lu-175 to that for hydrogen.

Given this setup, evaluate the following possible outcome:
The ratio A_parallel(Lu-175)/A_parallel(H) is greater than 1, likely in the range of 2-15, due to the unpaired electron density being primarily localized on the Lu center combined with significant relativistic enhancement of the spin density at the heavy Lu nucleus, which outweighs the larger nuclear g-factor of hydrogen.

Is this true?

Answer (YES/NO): NO